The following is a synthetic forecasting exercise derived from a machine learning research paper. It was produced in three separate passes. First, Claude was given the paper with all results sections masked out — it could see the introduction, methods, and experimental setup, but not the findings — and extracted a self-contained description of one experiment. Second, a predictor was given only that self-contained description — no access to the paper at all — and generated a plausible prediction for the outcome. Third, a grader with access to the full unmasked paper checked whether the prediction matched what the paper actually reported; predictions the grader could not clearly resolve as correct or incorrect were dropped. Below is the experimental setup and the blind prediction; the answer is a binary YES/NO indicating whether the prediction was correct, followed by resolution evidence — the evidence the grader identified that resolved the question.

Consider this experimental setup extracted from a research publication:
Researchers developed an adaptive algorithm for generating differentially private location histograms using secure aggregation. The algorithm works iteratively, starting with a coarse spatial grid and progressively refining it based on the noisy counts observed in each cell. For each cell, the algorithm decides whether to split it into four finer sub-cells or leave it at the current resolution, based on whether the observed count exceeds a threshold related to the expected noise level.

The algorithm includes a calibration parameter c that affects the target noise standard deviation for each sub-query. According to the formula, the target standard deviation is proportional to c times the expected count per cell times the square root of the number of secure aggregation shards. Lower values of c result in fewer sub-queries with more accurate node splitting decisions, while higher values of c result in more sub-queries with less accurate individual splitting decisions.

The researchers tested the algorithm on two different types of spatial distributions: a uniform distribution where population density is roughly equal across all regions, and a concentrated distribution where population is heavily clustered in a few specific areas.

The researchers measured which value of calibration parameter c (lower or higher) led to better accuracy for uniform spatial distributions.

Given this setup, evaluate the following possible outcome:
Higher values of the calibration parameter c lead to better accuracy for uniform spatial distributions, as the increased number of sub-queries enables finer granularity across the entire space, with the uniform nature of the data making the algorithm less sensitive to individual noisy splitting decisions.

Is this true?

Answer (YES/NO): NO